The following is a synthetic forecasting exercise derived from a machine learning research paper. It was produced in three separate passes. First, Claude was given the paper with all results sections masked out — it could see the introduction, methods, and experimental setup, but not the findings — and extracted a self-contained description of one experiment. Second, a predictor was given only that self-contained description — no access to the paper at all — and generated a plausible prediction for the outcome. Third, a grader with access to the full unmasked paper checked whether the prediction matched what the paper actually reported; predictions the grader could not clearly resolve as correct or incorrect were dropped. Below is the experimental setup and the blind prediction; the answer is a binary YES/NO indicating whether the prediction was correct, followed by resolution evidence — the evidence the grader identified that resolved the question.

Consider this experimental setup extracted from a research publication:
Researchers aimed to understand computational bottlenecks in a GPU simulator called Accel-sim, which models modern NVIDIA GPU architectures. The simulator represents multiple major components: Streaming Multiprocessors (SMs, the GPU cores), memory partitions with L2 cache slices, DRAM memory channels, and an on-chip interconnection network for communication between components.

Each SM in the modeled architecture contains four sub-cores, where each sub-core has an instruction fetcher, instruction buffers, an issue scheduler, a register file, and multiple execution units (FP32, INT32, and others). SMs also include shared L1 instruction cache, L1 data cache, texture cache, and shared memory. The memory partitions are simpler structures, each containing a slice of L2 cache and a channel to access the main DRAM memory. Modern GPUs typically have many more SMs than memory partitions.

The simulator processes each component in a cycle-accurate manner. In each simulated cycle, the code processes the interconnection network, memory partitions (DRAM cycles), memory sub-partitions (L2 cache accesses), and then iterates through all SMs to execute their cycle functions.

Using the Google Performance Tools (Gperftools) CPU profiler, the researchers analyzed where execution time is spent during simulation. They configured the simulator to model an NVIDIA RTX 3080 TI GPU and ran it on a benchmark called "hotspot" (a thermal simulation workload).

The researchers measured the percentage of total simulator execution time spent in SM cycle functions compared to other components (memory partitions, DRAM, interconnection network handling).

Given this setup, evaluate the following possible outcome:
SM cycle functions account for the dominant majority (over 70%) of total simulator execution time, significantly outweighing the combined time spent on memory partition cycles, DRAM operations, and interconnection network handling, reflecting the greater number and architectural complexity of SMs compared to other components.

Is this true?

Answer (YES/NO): YES